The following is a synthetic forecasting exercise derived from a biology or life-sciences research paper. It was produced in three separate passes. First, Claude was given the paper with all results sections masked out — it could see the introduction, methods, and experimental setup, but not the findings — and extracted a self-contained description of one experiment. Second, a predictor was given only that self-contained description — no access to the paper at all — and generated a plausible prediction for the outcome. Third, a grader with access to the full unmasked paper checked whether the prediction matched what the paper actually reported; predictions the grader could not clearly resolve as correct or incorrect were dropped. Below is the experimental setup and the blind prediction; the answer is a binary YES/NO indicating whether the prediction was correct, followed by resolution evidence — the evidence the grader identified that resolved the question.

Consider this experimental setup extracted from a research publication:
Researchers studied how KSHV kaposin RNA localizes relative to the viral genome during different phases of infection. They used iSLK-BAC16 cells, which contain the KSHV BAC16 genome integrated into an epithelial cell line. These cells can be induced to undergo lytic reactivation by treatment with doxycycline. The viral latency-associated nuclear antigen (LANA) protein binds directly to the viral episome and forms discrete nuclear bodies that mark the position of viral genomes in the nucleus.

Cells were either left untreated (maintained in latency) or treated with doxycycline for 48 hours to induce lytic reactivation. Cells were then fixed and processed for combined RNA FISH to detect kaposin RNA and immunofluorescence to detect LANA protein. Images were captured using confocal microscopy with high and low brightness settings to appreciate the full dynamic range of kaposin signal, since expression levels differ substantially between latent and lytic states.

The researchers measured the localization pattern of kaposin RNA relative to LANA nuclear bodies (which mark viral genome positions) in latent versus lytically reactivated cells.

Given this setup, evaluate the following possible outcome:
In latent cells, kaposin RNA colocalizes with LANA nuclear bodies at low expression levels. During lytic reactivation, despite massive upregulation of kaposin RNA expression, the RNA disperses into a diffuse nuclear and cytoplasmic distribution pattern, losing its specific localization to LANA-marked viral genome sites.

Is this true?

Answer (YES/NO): NO